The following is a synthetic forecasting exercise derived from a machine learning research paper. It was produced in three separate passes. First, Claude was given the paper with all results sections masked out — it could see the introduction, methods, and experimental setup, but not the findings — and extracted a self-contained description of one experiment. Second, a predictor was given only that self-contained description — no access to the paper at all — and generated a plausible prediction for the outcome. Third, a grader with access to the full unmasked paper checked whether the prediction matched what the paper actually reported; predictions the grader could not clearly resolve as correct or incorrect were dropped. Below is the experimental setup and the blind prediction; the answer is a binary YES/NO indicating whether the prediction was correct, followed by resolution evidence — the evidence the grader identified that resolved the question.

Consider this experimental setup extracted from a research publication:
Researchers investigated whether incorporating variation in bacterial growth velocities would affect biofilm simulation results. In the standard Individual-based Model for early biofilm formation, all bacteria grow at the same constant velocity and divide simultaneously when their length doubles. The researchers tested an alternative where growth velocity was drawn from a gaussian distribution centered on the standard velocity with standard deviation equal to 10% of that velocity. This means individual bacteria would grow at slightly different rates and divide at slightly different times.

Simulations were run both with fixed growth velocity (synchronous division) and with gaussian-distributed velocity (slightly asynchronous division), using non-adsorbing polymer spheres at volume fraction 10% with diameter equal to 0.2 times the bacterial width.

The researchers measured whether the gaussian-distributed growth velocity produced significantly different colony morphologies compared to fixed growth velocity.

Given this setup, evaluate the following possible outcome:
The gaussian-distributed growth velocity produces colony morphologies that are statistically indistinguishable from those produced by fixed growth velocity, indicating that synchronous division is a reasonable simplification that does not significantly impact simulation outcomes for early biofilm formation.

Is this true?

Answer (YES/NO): YES